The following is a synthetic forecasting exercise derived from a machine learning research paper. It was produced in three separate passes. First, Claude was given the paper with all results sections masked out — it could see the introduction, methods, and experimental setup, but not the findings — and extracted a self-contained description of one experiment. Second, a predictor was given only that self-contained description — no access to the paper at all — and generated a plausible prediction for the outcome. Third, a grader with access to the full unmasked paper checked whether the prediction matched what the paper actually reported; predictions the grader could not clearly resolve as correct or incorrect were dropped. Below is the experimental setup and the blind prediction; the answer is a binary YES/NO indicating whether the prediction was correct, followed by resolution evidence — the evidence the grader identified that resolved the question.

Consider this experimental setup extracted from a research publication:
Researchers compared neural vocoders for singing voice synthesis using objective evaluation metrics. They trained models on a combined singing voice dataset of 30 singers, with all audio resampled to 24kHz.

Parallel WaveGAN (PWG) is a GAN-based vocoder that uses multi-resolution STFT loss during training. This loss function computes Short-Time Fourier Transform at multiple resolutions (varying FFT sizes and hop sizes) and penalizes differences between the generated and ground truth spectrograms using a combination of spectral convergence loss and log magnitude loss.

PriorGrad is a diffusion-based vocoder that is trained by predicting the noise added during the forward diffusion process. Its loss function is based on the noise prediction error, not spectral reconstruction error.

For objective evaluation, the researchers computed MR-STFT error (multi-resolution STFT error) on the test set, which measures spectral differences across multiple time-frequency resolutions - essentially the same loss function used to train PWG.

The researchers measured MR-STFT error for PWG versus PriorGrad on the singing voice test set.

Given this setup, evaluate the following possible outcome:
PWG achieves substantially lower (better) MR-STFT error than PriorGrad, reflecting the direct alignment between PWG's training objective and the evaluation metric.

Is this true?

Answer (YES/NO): YES